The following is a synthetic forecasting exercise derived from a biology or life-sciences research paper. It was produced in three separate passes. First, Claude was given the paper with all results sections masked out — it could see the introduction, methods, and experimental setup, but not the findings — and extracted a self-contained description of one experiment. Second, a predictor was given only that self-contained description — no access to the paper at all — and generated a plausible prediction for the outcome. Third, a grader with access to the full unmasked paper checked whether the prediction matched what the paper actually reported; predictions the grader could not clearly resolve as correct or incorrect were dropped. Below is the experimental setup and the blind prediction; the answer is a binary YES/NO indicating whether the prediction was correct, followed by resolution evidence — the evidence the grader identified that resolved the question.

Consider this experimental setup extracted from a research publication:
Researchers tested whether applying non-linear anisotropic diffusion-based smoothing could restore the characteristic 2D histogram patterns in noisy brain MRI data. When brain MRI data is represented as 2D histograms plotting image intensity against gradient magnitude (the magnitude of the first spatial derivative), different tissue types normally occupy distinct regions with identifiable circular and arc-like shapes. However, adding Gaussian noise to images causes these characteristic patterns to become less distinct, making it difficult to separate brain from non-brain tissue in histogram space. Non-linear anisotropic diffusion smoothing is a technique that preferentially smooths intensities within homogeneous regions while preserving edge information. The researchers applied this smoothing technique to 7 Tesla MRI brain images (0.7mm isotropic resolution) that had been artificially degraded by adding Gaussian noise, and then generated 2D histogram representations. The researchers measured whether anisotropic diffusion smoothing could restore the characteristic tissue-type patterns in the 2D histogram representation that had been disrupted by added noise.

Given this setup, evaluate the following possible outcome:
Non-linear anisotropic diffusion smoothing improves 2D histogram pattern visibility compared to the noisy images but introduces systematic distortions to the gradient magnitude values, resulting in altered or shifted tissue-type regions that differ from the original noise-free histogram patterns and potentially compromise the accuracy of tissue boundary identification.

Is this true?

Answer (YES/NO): NO